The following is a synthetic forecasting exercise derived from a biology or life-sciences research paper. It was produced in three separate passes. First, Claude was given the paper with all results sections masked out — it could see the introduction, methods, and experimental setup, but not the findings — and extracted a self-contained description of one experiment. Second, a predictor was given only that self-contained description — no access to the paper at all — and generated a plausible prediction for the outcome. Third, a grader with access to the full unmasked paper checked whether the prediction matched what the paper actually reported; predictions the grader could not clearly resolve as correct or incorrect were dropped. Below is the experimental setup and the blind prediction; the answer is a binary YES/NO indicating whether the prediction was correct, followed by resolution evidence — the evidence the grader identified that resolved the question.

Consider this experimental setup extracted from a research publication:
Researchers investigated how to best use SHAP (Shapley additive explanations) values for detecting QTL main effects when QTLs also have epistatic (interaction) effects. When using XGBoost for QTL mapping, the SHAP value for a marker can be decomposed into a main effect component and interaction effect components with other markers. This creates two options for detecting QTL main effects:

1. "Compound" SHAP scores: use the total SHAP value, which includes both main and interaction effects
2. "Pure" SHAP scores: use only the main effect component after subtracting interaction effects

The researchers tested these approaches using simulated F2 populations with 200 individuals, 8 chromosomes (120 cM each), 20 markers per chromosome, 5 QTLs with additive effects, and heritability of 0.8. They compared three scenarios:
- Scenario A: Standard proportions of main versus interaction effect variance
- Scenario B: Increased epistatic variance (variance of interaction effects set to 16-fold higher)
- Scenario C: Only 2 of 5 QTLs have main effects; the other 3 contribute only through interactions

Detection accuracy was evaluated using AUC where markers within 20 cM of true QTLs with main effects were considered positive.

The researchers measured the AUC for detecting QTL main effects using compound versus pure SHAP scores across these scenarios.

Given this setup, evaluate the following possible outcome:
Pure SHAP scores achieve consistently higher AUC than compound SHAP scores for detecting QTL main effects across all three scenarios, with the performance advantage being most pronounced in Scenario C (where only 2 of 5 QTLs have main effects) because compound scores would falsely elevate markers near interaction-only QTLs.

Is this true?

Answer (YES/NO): NO